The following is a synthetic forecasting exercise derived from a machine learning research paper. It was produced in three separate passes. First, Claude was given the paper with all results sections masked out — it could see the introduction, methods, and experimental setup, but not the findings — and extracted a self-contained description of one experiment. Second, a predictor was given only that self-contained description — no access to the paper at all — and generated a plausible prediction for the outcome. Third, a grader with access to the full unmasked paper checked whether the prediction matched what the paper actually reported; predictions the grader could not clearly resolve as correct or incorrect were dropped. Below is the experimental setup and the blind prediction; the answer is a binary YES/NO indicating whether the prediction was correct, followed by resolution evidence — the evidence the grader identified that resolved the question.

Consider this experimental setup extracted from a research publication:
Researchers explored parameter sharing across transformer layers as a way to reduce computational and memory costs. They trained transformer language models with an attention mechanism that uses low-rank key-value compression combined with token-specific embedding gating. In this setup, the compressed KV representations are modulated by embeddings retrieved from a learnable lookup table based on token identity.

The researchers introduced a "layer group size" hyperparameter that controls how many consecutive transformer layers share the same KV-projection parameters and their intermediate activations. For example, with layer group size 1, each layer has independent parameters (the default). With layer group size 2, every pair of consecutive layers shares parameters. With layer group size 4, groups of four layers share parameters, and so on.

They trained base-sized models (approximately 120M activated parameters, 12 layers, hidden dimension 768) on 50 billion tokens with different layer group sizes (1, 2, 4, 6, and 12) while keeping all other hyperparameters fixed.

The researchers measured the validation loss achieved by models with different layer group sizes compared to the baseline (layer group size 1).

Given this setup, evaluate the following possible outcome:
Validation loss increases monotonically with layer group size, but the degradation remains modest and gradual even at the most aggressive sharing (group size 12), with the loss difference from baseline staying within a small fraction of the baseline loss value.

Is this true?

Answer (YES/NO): NO